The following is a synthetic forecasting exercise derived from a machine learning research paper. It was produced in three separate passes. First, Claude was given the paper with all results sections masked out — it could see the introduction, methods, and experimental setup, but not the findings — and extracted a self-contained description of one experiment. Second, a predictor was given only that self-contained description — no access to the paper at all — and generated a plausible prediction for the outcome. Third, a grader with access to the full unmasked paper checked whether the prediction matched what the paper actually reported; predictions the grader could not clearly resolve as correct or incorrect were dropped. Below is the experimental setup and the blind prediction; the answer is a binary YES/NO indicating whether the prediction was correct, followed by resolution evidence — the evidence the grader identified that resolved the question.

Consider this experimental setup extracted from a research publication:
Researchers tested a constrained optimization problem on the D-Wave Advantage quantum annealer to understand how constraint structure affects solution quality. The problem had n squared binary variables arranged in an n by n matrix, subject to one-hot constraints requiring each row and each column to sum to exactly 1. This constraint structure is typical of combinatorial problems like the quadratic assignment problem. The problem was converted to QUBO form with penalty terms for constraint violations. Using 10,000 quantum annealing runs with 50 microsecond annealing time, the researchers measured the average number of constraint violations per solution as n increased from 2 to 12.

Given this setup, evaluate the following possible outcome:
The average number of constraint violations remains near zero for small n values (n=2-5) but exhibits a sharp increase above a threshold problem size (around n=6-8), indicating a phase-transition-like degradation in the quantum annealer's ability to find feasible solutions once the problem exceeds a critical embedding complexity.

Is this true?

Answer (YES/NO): NO